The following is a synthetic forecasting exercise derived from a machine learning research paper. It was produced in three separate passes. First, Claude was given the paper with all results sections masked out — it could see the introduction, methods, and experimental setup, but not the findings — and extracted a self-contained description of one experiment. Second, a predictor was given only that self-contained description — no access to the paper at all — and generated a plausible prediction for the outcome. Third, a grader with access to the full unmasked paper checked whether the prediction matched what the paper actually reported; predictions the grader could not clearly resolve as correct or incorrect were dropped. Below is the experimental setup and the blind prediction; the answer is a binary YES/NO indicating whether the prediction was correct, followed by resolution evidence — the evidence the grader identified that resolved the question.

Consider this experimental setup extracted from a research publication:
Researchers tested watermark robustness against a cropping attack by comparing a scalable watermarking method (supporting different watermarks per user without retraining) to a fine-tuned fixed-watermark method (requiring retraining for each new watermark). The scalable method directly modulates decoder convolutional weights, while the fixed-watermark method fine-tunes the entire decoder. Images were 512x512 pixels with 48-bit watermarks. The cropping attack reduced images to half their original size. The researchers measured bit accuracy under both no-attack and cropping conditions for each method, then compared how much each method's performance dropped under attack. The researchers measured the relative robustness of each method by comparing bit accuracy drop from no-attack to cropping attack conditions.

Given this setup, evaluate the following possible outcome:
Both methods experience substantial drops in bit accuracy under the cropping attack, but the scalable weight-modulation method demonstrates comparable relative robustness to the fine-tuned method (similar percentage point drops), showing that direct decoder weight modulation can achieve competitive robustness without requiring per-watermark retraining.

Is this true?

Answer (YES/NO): NO